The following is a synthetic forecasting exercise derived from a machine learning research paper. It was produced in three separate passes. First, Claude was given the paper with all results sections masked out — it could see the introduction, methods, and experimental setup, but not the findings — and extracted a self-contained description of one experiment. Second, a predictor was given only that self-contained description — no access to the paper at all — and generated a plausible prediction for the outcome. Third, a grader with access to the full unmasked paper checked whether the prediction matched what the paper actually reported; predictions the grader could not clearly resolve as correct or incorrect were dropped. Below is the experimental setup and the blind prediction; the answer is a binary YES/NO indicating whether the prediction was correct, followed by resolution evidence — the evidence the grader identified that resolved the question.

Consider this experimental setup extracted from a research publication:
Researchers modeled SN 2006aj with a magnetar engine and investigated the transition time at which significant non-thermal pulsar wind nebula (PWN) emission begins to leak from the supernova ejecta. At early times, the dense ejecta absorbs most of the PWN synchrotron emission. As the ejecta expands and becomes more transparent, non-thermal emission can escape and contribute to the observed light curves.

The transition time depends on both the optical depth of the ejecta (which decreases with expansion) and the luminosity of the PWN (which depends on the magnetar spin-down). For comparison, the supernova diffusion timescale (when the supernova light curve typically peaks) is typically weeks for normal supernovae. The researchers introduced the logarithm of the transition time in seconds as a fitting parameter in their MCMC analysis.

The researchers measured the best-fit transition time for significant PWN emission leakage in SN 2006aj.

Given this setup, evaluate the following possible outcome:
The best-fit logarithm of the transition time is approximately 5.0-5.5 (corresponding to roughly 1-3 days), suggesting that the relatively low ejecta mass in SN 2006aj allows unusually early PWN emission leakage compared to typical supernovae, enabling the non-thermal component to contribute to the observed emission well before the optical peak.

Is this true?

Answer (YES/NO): NO